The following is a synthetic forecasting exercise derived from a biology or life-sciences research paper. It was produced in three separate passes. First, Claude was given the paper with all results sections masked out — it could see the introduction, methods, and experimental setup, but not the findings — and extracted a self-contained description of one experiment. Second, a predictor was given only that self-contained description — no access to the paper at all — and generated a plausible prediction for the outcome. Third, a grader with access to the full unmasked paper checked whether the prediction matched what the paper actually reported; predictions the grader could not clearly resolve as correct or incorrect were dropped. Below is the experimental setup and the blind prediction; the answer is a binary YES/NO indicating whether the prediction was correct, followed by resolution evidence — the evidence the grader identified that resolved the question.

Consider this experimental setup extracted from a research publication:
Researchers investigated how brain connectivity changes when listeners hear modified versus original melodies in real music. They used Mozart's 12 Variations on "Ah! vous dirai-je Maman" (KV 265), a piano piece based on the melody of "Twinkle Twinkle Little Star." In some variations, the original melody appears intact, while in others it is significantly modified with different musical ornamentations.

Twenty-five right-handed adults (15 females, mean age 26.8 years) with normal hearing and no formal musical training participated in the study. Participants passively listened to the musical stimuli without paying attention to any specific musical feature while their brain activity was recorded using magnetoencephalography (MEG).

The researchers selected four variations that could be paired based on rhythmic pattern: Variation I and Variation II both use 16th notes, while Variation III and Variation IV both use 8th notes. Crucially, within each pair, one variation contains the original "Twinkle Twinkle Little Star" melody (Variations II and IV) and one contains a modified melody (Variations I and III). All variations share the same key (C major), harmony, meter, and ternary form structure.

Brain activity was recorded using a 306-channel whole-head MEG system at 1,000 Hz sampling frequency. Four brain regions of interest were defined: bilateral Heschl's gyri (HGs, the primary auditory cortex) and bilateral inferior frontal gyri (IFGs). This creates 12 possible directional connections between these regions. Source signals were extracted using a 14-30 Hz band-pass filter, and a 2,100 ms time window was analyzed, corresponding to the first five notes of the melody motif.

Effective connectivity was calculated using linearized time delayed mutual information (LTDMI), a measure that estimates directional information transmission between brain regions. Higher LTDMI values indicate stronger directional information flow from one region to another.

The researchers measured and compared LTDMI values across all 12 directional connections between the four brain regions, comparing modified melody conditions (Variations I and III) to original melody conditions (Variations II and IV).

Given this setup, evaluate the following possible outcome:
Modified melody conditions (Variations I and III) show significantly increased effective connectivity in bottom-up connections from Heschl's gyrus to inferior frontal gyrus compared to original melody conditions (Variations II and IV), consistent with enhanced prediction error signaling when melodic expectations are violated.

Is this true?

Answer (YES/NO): NO